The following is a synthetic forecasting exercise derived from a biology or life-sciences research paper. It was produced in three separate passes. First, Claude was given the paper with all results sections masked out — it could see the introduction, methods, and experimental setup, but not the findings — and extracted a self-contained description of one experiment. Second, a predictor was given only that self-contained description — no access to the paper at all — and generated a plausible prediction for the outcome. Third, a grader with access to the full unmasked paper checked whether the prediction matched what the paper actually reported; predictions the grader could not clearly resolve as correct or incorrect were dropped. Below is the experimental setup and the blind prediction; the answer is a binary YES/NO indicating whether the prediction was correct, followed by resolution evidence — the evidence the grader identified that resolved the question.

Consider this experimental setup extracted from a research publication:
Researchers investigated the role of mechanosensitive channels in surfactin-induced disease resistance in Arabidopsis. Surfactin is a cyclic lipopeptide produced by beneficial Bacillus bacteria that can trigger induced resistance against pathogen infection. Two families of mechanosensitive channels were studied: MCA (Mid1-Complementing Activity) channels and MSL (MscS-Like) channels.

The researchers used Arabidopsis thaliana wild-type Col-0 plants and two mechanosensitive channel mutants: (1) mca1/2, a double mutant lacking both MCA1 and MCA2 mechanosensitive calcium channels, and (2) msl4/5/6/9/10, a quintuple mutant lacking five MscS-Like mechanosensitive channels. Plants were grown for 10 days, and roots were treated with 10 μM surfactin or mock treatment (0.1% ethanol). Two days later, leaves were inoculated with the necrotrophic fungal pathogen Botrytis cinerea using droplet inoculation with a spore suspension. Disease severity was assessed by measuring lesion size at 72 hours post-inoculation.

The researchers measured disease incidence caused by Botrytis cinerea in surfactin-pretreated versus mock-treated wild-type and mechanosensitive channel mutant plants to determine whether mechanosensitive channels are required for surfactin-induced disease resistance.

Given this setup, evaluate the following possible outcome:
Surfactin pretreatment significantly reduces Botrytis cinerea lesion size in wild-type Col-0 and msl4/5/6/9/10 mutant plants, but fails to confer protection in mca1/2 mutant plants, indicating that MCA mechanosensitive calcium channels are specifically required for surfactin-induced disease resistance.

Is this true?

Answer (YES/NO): NO